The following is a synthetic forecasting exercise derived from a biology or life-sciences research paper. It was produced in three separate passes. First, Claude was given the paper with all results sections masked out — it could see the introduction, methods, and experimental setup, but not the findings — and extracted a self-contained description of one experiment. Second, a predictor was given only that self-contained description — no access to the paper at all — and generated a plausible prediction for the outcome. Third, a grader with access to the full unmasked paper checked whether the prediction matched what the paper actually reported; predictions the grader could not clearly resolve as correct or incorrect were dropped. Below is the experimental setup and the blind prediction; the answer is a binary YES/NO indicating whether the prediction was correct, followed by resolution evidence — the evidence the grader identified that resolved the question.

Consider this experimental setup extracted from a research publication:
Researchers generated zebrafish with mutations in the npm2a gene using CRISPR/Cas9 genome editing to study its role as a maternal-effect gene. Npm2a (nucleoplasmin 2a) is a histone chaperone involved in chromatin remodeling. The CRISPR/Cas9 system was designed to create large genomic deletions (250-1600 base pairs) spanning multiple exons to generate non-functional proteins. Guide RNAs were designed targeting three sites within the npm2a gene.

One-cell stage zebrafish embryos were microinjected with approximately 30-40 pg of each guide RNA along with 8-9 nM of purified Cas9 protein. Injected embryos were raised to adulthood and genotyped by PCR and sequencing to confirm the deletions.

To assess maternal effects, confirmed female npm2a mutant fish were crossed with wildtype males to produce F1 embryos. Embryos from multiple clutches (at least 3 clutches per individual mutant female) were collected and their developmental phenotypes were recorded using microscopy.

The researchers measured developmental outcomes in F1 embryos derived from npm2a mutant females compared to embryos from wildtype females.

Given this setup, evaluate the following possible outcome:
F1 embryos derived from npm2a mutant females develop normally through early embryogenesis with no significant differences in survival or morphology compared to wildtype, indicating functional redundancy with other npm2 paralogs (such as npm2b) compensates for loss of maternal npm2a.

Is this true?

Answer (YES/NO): NO